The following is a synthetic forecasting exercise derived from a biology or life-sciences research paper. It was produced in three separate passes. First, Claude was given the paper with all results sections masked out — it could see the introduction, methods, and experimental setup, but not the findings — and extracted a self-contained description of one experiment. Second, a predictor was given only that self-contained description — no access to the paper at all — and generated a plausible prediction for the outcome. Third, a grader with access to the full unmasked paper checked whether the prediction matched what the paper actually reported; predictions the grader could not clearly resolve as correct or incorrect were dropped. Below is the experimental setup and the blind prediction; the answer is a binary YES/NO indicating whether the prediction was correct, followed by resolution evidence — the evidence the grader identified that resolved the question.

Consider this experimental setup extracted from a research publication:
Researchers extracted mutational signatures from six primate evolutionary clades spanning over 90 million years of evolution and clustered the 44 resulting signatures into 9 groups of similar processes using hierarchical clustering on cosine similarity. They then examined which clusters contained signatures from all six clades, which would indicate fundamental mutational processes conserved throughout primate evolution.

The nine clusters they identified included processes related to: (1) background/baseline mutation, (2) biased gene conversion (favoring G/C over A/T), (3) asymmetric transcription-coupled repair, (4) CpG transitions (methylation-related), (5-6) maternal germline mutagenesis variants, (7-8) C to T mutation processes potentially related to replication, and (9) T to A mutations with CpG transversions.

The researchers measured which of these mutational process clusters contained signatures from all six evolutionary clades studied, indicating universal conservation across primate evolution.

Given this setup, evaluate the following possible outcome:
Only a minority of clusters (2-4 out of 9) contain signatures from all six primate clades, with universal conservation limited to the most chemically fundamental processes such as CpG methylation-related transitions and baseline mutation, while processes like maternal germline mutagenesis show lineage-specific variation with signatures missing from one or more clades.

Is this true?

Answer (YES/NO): NO